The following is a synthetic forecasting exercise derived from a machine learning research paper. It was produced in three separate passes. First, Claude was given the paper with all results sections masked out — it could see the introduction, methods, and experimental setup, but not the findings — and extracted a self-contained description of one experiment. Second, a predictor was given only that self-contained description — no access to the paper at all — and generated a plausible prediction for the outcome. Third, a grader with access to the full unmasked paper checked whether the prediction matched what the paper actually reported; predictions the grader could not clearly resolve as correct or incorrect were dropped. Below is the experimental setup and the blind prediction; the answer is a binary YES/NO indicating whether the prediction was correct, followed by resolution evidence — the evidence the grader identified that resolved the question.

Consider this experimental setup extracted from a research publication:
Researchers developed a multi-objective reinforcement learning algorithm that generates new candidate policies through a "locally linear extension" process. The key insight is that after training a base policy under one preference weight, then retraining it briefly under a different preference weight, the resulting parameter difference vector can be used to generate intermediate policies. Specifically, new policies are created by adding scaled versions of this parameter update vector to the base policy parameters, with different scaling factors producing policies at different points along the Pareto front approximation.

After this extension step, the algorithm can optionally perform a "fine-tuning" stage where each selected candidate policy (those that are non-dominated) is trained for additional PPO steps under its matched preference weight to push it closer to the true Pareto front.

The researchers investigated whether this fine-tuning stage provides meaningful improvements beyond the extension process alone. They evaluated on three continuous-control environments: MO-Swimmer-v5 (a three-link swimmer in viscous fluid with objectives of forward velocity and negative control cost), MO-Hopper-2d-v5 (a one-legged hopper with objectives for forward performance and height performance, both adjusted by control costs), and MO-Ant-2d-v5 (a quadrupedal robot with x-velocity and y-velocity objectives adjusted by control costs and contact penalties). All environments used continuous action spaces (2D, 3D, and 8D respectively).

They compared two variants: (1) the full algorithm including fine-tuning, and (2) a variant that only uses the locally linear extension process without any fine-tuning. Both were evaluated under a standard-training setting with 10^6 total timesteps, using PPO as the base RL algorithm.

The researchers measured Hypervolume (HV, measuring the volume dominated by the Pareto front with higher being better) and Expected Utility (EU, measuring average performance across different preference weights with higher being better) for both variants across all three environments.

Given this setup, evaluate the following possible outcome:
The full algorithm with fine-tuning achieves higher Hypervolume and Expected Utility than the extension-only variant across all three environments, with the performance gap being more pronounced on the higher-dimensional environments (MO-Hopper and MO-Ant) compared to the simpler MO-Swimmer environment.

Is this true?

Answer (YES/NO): NO